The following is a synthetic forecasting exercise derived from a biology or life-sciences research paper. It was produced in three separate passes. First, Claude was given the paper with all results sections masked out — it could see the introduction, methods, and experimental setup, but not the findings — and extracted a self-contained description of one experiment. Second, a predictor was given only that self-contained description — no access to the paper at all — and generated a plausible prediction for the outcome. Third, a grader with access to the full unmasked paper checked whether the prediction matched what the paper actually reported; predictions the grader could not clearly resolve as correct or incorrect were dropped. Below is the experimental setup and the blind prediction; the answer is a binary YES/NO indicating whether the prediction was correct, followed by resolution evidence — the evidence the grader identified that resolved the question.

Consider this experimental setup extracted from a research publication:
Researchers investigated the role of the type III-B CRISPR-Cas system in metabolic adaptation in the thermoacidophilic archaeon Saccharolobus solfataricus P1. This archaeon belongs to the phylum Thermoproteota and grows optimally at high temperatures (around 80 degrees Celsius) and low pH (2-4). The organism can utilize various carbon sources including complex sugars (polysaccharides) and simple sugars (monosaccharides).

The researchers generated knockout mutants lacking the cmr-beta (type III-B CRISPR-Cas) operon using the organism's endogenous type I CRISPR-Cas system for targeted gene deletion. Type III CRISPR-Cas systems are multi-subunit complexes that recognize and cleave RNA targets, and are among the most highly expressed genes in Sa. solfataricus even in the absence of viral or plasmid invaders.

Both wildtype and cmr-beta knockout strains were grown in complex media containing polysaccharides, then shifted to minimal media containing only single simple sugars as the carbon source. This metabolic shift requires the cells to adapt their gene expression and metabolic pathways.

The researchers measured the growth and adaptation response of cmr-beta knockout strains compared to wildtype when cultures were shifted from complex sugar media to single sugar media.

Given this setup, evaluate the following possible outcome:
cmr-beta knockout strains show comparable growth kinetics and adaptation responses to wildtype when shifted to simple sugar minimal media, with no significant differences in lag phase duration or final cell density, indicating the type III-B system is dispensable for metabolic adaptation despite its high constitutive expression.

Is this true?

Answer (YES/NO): NO